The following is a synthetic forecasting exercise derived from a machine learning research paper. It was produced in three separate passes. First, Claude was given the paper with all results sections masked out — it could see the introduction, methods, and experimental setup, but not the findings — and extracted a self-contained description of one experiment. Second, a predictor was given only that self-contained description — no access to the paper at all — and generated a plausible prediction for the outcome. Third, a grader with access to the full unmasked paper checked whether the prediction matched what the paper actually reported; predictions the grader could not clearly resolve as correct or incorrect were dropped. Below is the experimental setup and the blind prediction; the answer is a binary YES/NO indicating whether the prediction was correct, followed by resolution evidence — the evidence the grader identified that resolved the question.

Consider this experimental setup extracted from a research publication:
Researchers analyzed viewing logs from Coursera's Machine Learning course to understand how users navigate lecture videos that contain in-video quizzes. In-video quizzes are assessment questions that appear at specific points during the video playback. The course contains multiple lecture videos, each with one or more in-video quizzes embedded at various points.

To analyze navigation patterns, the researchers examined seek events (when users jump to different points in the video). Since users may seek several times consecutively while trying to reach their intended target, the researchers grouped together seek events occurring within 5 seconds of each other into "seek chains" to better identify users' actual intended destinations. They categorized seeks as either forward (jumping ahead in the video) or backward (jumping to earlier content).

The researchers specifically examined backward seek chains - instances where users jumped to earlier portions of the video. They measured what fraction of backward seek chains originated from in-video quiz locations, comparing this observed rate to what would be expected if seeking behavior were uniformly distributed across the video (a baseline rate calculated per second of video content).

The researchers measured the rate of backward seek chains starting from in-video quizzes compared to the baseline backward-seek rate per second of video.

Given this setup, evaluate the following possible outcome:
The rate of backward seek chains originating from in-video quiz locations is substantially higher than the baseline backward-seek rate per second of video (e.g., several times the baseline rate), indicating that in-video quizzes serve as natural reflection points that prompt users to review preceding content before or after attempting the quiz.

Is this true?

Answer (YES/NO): YES